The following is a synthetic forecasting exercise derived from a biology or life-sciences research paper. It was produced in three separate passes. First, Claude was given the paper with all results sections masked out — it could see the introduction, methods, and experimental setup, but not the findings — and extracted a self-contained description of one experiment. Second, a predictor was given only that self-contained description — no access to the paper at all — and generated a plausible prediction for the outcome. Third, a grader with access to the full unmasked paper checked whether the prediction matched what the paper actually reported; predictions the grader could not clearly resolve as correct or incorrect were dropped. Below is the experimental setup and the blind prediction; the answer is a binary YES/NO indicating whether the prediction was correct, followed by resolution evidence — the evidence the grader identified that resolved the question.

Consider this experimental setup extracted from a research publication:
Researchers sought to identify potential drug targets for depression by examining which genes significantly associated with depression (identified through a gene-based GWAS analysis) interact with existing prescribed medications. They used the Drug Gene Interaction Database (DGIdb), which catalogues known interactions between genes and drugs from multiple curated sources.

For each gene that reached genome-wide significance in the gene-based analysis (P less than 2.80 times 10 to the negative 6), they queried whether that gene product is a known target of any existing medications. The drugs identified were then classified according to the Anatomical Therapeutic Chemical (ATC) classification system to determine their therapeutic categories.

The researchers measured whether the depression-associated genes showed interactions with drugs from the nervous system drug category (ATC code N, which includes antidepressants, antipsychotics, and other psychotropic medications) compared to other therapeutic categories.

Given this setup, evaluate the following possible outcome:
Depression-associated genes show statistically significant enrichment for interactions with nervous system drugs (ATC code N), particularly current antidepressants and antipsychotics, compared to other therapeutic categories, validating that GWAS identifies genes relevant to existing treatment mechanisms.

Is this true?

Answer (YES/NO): NO